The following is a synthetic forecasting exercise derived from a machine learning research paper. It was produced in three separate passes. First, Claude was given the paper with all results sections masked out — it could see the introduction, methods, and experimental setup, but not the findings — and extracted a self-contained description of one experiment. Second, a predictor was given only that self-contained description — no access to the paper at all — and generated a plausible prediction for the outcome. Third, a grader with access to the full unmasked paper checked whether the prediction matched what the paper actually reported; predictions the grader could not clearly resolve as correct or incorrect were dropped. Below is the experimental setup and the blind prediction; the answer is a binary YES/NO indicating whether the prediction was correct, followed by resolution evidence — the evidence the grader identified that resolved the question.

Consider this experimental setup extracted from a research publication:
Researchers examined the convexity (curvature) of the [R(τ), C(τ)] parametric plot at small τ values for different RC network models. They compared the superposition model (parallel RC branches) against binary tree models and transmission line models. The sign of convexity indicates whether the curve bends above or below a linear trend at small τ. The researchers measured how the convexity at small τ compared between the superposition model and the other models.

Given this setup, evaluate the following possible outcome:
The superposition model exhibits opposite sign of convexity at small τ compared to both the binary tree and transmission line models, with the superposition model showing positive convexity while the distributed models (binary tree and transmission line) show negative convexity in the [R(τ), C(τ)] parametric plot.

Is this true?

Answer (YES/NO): NO